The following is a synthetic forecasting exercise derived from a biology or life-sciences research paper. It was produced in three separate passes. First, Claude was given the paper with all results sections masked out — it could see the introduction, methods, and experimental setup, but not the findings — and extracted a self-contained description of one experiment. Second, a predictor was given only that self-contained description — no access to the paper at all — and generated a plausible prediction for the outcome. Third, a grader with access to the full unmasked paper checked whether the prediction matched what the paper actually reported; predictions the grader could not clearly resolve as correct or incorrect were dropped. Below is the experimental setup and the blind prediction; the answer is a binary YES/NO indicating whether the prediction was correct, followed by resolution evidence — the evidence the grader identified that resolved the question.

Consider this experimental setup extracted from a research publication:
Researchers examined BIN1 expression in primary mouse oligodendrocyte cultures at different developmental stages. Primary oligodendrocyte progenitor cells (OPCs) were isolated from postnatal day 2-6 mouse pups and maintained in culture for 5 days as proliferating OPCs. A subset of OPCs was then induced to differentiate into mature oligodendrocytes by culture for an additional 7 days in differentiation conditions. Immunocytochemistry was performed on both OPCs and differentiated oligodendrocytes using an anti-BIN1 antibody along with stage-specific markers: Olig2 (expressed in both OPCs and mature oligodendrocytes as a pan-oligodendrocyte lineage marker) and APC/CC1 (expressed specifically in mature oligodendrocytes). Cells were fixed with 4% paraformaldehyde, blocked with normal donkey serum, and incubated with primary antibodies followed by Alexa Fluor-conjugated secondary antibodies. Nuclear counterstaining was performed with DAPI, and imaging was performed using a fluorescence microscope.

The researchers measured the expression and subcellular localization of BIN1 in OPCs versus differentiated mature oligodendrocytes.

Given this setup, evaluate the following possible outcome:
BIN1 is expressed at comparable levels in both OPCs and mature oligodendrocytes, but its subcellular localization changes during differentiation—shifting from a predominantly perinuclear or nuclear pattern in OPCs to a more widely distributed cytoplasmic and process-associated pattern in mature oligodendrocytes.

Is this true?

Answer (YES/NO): NO